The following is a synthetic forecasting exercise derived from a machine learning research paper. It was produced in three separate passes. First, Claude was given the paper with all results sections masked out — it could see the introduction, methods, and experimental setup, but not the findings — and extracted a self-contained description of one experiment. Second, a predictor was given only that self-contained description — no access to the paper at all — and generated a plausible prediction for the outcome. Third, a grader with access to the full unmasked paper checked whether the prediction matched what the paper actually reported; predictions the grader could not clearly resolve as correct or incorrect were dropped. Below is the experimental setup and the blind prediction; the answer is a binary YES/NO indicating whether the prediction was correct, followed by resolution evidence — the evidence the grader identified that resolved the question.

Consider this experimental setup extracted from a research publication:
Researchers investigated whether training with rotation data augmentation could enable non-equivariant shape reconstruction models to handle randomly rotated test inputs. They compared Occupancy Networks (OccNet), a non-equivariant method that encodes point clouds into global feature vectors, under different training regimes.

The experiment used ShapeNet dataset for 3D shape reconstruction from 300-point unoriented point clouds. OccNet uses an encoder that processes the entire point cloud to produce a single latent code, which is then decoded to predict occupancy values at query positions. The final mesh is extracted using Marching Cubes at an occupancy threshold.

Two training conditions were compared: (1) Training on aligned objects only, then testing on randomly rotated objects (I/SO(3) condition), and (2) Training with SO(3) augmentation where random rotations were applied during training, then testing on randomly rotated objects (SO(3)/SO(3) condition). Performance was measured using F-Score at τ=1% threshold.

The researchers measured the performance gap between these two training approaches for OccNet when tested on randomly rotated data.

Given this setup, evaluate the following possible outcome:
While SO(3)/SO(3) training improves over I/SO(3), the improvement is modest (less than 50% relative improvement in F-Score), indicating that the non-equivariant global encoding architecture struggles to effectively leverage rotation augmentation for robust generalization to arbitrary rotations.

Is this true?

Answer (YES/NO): NO